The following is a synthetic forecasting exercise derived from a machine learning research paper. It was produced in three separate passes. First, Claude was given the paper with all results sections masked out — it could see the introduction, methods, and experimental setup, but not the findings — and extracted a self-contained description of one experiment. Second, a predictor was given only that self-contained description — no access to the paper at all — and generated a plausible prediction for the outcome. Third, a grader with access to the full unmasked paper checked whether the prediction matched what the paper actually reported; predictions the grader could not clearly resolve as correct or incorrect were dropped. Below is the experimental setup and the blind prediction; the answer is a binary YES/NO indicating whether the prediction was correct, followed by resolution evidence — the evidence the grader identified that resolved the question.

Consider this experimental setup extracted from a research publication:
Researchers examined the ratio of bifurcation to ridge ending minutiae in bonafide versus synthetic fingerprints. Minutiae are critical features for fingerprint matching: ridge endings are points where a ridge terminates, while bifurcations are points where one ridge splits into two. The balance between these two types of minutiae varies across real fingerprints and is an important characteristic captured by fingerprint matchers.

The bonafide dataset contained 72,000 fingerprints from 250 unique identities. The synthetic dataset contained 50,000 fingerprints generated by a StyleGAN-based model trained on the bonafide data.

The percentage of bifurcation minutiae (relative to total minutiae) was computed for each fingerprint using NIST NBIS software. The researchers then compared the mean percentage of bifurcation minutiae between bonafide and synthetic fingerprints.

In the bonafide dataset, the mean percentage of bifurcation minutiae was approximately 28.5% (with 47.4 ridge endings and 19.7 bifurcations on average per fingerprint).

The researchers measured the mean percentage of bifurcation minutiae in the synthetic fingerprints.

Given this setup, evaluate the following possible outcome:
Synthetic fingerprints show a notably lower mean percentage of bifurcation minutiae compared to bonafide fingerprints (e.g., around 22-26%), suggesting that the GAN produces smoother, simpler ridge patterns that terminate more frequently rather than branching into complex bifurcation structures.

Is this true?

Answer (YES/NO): NO